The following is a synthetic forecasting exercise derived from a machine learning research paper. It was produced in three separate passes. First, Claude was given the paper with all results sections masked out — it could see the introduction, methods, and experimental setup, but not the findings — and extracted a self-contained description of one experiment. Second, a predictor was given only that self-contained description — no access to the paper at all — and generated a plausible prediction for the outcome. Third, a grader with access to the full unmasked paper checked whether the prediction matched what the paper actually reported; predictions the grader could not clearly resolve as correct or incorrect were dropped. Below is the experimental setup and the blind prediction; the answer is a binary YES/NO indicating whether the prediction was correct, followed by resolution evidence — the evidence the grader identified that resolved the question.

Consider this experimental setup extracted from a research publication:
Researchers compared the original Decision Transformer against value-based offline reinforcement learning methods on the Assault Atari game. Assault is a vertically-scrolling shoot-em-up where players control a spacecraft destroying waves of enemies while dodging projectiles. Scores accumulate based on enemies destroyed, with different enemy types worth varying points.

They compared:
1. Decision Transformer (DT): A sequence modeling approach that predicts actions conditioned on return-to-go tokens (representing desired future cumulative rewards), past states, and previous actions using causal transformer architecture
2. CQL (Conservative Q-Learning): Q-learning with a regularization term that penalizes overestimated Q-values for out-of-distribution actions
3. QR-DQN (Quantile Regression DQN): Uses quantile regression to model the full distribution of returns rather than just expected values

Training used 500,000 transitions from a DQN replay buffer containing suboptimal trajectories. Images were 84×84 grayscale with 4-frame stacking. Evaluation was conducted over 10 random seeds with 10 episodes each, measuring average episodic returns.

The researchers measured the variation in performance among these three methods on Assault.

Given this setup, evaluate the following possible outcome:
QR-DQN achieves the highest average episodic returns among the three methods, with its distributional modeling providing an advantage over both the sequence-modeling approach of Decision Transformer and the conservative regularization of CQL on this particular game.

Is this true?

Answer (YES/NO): NO